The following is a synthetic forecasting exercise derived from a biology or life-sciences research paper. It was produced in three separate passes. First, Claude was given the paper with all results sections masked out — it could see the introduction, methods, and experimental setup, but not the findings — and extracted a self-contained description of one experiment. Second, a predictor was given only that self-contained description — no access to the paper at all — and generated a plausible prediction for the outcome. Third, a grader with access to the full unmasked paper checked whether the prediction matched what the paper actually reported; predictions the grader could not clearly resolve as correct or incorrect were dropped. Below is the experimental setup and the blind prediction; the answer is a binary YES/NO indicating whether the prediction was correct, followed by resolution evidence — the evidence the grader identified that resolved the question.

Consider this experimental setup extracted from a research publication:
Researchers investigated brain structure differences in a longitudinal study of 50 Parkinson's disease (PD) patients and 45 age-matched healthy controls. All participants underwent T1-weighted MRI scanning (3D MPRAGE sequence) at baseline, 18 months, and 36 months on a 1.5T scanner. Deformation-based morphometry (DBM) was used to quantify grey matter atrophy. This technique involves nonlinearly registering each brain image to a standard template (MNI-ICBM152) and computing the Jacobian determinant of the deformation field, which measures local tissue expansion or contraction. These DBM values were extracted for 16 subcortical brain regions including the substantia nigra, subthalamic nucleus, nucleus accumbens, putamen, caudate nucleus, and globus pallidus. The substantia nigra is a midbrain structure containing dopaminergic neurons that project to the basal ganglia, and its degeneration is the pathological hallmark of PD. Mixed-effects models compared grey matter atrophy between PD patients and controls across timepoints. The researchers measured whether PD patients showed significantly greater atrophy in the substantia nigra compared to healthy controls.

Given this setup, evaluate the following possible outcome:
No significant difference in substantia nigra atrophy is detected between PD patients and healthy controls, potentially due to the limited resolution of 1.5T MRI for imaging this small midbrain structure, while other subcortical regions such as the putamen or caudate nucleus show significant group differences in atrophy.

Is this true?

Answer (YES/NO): NO